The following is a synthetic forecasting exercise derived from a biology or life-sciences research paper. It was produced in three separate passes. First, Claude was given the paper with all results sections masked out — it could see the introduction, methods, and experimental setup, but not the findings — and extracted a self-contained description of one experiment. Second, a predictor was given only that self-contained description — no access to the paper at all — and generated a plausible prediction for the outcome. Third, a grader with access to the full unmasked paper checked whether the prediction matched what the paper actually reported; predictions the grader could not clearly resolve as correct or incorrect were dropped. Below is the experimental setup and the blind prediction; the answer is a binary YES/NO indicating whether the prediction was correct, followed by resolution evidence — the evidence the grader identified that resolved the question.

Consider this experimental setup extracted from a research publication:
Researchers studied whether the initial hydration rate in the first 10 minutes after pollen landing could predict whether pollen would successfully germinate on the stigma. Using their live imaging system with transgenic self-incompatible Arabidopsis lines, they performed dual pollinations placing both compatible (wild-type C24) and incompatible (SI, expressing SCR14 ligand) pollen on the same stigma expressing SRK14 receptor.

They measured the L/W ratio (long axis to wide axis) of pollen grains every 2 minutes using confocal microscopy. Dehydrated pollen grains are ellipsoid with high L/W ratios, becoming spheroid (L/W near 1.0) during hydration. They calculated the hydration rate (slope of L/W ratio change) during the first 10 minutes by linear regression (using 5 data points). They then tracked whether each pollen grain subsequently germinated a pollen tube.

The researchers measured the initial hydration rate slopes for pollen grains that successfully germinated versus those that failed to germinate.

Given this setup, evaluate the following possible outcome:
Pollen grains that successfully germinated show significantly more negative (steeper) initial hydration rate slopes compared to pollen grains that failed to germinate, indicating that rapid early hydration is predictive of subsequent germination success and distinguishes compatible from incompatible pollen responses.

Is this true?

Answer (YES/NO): YES